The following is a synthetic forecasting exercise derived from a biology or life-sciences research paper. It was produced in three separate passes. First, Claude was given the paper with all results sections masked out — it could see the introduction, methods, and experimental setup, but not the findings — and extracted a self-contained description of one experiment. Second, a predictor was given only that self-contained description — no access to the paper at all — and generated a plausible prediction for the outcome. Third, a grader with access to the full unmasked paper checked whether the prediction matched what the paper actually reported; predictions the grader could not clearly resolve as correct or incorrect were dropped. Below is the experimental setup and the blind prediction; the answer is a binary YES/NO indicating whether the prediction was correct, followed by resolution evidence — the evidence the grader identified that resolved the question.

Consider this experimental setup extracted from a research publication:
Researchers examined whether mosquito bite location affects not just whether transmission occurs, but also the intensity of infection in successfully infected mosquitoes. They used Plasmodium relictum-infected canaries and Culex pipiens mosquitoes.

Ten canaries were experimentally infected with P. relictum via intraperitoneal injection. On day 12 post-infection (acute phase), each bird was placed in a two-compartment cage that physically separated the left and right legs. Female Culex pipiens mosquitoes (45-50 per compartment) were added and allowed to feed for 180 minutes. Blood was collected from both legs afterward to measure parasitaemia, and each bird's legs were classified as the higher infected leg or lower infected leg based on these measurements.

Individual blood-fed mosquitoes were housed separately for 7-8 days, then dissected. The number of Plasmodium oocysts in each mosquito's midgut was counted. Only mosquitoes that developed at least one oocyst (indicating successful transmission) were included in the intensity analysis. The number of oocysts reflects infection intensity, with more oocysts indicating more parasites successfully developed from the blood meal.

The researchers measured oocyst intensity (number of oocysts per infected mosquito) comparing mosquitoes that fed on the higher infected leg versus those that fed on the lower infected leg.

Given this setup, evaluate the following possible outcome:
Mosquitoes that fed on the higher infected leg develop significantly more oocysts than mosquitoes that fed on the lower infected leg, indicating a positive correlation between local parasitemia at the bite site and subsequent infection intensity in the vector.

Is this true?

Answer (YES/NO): YES